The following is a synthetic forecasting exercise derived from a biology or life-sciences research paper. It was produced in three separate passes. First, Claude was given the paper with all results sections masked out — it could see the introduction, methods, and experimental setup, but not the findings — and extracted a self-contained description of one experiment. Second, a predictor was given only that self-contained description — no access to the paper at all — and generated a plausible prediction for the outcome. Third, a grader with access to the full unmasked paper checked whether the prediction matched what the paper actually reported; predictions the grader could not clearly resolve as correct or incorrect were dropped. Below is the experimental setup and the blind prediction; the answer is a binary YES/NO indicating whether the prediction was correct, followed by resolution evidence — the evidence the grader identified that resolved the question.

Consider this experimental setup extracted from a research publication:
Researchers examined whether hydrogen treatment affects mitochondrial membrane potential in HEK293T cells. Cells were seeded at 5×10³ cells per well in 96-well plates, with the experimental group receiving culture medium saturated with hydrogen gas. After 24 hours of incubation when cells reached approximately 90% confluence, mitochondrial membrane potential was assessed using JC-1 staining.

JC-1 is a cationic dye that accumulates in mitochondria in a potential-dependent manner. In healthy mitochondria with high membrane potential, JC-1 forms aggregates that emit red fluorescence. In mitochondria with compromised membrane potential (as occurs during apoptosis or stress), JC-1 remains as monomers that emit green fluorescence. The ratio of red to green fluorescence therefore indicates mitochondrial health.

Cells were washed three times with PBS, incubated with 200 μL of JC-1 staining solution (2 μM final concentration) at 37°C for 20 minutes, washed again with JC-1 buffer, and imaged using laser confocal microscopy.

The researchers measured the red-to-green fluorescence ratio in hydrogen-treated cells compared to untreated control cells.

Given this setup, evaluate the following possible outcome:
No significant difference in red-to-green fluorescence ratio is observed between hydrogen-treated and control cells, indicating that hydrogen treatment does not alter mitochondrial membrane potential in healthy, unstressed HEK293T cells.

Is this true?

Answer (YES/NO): YES